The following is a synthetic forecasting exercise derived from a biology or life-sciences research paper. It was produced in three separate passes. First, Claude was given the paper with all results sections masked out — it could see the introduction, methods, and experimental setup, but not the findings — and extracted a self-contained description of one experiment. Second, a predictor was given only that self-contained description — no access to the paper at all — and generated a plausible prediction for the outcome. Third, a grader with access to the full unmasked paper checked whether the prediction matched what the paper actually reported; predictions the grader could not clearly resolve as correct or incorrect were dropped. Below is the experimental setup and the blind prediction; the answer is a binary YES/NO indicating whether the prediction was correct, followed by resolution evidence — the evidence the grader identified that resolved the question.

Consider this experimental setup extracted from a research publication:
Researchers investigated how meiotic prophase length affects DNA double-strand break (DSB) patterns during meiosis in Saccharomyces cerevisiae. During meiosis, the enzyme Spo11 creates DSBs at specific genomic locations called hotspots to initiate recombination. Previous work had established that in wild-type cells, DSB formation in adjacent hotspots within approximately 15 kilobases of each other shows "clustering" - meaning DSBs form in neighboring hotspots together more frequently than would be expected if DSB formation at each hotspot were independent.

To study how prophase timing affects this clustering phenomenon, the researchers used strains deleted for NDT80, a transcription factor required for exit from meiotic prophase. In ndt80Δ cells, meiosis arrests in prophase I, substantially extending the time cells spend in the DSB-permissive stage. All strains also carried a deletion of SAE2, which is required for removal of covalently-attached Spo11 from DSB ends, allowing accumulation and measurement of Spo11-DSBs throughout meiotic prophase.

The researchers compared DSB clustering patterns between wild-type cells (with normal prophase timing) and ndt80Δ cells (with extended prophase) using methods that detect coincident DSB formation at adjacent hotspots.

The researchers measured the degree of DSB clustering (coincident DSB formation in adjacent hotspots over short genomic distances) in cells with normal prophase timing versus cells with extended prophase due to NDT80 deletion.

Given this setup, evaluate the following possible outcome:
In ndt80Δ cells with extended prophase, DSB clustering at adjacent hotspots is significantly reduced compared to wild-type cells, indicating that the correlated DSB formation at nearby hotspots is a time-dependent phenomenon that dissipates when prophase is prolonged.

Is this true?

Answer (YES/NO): YES